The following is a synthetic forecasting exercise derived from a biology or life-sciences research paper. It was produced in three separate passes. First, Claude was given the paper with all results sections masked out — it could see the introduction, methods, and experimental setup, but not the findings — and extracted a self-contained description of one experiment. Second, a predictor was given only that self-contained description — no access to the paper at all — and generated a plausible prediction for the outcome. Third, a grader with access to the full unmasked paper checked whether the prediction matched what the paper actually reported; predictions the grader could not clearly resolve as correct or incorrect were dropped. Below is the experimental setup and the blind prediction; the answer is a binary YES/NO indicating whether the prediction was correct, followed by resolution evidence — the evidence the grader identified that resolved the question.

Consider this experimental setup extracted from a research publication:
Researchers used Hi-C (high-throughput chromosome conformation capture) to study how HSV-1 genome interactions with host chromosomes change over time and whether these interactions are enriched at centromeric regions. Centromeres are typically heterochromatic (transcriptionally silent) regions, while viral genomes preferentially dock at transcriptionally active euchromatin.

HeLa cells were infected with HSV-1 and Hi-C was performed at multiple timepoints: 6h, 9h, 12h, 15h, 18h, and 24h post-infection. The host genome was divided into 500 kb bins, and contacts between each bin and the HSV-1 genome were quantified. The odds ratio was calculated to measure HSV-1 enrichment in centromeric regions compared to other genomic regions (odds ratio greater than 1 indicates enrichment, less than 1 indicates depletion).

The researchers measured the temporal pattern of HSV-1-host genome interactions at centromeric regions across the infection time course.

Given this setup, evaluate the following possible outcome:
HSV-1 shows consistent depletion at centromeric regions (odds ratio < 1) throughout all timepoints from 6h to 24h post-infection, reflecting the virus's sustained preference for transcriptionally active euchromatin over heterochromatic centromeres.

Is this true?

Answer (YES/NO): NO